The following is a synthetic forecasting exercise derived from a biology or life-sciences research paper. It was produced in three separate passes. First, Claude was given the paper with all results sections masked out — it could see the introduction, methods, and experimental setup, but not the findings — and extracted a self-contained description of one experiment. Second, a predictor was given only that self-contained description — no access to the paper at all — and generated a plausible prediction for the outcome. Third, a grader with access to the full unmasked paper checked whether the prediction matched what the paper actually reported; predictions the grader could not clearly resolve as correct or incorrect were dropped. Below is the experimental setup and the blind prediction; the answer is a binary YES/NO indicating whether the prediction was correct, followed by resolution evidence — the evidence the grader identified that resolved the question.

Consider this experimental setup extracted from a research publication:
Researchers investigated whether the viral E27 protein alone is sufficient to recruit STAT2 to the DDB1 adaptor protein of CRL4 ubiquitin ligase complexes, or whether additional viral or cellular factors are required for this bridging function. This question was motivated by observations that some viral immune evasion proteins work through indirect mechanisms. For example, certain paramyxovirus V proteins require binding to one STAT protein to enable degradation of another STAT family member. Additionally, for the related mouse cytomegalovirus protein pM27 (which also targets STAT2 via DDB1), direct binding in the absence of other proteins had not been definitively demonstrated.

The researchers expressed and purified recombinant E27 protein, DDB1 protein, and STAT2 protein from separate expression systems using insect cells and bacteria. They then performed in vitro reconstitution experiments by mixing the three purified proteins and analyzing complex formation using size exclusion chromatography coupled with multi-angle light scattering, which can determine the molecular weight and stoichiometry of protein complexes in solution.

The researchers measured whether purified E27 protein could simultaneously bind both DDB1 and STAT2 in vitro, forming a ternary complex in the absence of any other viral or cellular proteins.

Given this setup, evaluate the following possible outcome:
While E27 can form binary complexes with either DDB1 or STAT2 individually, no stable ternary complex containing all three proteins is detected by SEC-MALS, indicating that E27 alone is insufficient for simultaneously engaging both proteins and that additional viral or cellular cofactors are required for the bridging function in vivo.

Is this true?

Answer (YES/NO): NO